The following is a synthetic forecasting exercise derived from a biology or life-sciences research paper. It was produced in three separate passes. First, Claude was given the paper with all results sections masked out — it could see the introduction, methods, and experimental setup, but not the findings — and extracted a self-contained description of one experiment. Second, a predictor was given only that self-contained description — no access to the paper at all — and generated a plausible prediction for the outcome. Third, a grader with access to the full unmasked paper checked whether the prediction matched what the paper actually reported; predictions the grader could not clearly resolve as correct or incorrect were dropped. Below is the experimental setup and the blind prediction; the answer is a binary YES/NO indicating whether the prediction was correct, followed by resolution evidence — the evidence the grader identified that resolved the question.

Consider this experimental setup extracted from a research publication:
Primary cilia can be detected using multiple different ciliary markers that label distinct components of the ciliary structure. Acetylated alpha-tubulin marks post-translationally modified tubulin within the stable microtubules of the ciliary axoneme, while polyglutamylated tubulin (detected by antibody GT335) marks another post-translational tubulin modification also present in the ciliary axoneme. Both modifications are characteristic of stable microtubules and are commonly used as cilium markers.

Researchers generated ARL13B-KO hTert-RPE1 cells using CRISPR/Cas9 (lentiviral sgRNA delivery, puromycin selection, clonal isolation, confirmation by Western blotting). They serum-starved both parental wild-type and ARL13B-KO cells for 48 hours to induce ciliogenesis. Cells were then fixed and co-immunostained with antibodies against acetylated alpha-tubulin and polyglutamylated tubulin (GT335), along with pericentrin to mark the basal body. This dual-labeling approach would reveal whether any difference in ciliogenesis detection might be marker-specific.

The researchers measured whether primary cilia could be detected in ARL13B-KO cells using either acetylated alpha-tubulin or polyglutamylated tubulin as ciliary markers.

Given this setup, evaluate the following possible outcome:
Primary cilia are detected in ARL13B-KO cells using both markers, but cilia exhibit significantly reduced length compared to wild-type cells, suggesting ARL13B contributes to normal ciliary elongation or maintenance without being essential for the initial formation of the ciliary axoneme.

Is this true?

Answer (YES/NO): NO